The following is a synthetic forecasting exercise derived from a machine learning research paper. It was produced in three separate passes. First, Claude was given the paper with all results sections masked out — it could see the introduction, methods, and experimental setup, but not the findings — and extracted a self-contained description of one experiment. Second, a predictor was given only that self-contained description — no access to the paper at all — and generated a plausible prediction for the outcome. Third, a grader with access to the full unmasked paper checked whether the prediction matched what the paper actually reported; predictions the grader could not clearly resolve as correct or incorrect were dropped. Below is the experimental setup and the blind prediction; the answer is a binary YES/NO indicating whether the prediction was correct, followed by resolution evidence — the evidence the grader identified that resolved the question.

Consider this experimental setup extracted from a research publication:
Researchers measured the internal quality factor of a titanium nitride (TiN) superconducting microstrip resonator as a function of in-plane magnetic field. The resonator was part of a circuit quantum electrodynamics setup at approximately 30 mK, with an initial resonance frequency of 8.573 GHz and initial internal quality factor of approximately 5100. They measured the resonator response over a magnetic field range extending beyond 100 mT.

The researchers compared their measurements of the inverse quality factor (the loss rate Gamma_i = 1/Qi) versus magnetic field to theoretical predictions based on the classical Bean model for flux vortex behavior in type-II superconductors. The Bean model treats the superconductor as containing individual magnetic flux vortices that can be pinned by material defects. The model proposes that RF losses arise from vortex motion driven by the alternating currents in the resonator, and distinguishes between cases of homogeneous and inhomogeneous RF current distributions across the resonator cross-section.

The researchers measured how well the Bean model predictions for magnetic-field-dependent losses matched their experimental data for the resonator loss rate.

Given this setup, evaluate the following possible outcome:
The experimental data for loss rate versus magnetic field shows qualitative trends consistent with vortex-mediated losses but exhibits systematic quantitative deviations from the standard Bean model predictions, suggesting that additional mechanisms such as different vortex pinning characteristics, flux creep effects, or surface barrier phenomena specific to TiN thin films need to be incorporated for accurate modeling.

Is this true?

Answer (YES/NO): NO